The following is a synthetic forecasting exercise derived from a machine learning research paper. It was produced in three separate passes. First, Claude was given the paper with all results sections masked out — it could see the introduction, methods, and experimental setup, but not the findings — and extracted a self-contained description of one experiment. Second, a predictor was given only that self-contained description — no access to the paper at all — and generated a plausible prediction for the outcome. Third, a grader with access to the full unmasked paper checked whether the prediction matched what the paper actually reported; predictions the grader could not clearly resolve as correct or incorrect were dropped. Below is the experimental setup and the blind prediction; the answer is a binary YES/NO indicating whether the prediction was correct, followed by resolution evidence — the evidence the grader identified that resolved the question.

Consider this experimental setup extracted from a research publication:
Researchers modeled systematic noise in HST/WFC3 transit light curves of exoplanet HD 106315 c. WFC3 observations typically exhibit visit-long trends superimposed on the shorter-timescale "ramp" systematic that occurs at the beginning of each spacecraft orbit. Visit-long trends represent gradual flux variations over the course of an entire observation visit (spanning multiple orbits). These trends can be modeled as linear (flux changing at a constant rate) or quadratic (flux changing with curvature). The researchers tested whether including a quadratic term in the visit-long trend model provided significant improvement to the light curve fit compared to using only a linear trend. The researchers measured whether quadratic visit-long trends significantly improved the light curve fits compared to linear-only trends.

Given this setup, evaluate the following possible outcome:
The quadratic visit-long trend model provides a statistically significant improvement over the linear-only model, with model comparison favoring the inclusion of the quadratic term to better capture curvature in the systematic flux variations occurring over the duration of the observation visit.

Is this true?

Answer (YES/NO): NO